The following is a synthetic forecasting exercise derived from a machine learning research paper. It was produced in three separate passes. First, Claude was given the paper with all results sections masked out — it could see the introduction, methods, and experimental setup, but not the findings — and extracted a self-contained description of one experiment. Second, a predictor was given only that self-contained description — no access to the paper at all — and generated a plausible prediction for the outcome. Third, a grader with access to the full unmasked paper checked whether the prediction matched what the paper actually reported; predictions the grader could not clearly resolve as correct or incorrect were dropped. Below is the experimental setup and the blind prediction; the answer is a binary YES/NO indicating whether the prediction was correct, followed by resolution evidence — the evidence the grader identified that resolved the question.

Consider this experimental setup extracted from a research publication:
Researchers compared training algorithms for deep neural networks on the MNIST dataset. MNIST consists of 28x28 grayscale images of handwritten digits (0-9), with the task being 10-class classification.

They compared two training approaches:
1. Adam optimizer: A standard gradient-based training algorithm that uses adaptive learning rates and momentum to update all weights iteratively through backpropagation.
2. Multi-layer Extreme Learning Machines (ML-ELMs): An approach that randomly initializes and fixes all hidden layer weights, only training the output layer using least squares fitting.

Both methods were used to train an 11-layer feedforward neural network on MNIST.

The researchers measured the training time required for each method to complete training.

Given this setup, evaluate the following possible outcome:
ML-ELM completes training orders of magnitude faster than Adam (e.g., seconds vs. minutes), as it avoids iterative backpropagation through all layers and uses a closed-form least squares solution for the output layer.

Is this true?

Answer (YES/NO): YES